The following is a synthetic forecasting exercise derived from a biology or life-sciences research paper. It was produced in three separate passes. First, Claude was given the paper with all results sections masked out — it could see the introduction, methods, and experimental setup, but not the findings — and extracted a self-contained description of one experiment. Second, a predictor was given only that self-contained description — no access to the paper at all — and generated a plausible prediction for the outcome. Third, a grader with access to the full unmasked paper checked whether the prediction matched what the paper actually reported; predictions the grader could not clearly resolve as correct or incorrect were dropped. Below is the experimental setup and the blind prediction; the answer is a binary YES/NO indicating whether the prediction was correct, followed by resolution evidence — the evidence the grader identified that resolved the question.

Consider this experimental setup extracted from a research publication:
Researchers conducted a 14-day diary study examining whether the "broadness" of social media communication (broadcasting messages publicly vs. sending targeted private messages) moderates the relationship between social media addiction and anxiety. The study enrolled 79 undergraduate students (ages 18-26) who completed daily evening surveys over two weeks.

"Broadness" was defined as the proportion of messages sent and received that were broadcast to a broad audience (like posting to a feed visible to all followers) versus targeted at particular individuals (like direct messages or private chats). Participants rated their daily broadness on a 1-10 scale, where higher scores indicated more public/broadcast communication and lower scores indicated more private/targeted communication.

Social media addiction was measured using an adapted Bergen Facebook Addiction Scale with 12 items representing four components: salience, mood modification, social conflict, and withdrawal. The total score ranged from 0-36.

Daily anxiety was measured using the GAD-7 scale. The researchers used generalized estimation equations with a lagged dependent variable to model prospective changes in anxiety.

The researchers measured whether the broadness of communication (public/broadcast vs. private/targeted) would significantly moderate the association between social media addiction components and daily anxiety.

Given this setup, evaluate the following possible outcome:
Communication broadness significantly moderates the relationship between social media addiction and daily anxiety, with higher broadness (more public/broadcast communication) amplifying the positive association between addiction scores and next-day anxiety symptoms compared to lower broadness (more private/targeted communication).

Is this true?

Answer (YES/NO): NO